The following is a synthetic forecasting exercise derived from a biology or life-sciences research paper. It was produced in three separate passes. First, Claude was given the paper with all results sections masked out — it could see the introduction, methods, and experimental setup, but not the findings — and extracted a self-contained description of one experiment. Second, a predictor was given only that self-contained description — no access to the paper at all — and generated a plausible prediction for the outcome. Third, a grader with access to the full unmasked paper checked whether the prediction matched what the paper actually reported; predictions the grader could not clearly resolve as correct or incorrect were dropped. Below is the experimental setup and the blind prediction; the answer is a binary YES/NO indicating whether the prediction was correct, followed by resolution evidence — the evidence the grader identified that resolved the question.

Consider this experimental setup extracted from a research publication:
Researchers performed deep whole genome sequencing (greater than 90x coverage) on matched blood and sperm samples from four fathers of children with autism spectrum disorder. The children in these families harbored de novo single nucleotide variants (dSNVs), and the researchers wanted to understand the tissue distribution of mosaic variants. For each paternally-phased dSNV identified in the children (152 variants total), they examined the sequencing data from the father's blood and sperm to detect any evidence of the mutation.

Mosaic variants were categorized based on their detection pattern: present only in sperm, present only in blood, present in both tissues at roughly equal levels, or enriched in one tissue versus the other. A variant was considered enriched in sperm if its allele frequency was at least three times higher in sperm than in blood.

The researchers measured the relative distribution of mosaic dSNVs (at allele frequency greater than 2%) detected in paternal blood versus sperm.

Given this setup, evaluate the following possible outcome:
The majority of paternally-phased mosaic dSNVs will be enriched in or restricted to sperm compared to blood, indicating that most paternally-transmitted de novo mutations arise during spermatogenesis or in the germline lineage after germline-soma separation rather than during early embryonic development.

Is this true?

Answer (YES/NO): YES